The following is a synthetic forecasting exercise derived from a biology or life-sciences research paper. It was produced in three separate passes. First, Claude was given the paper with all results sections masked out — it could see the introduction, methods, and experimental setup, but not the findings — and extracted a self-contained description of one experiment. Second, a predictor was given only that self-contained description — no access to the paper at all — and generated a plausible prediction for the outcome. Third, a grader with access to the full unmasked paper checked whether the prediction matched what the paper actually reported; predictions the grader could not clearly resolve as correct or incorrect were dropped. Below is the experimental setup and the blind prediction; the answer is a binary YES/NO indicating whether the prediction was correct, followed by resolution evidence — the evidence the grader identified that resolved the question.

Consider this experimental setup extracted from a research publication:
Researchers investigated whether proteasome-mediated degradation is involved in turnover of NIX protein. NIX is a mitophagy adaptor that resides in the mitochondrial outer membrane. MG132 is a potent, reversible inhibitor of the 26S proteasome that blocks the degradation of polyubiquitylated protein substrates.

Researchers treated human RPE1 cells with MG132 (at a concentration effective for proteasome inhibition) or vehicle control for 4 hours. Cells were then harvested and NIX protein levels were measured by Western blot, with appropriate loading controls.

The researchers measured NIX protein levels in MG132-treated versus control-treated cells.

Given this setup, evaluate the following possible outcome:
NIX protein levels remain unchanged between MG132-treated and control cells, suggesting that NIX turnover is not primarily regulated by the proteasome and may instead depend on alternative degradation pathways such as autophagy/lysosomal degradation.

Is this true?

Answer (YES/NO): NO